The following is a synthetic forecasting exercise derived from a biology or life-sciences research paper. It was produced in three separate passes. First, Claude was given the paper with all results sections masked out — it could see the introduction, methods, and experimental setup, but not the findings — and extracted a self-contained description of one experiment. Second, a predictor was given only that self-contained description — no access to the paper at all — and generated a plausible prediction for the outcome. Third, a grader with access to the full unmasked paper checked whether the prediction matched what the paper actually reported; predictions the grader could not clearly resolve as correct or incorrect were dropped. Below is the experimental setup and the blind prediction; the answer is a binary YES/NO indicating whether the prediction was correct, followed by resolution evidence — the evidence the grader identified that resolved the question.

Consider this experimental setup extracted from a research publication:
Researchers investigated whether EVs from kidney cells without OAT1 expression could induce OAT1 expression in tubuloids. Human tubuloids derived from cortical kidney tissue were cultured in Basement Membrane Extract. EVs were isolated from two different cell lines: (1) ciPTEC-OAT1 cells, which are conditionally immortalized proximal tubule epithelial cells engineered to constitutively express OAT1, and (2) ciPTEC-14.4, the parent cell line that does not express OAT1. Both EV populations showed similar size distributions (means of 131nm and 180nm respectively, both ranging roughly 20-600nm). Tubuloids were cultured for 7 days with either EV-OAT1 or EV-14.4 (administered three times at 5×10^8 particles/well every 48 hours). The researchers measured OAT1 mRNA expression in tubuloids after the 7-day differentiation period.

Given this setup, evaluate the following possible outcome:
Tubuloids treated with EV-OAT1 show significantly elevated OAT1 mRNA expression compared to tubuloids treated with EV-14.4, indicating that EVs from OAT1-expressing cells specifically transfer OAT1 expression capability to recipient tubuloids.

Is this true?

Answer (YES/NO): YES